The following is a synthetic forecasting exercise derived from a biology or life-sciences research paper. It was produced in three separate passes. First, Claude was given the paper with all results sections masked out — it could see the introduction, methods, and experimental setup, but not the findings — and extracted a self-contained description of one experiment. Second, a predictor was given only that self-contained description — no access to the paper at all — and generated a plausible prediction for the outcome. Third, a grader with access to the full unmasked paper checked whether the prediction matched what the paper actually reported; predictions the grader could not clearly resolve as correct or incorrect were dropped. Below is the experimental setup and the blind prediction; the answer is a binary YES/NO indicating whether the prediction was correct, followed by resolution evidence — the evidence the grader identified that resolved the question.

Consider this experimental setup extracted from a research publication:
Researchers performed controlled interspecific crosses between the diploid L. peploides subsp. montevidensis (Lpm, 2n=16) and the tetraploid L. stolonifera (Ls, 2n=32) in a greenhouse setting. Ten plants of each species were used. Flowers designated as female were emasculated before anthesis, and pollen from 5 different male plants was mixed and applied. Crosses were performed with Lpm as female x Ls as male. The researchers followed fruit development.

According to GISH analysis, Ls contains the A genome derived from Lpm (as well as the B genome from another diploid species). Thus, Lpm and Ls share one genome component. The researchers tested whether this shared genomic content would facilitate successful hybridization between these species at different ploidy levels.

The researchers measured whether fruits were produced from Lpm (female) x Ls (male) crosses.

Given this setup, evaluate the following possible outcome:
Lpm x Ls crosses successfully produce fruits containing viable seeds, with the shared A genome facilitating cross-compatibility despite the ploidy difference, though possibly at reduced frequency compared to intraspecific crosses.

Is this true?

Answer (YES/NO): NO